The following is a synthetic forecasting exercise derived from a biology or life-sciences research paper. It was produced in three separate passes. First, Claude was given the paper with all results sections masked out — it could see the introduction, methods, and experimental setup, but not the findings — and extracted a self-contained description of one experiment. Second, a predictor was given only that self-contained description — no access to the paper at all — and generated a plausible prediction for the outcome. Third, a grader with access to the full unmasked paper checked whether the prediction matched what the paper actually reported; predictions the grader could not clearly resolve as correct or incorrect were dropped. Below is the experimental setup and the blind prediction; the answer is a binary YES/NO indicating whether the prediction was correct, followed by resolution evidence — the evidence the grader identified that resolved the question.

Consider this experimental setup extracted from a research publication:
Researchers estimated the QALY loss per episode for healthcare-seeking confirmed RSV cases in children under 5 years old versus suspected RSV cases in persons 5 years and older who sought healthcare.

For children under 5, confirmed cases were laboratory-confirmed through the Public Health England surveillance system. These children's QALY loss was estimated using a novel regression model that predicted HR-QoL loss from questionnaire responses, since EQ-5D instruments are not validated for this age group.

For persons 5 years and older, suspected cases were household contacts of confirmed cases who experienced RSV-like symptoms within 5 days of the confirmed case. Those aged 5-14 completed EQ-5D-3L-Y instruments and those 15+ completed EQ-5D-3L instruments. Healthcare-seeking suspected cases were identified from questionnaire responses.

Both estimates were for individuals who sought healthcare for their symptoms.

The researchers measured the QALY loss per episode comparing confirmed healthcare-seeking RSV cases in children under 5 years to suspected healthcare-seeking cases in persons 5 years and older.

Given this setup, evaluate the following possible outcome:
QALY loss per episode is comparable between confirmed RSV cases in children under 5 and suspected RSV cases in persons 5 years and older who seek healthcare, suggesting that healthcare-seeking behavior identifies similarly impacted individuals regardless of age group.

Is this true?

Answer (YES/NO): NO